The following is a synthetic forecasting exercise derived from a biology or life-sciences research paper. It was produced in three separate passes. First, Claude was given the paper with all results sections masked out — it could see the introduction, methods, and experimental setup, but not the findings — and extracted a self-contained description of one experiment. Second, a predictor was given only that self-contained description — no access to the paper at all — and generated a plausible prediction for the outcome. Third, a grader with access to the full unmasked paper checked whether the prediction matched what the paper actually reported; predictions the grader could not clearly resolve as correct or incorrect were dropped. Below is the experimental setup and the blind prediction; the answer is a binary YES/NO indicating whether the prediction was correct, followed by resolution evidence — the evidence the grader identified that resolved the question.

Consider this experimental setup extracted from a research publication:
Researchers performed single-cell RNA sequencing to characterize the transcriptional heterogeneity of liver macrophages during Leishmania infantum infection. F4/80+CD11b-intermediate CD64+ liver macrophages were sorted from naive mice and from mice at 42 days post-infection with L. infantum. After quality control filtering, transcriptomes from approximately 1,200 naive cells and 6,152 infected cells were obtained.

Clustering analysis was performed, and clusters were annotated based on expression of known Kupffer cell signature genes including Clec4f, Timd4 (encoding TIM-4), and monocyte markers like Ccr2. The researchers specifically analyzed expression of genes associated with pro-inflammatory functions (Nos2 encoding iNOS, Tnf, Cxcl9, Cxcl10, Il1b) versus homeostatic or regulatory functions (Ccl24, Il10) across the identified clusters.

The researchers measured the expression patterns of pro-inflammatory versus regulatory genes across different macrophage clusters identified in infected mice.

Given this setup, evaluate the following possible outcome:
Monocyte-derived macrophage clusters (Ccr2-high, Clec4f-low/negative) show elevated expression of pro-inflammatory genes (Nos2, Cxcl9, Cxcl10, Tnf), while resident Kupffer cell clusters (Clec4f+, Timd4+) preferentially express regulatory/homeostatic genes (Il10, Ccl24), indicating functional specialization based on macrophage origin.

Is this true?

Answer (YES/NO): YES